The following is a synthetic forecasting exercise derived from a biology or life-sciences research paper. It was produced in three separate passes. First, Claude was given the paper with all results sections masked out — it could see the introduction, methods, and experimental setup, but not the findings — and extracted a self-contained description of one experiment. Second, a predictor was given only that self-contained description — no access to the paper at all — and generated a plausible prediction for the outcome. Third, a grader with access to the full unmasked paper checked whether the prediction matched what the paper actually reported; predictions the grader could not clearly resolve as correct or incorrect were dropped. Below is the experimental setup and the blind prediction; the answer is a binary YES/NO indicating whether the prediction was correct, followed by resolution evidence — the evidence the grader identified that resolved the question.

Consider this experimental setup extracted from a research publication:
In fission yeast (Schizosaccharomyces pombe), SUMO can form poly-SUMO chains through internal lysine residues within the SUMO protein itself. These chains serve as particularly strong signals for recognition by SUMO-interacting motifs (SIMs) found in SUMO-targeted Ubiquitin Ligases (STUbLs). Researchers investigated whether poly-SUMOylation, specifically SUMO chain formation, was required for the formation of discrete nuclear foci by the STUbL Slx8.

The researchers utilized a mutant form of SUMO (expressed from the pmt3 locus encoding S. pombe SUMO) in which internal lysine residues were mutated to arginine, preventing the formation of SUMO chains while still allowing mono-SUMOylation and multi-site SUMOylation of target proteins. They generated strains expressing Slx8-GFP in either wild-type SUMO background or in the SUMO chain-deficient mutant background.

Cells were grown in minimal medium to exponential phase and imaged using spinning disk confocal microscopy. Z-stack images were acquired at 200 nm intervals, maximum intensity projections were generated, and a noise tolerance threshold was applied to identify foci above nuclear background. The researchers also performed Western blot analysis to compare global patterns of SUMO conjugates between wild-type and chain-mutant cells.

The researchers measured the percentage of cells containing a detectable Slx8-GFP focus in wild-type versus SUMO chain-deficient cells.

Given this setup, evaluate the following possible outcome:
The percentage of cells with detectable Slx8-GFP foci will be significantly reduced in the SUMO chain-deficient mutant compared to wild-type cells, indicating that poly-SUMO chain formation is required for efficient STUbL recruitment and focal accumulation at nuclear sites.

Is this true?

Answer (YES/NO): YES